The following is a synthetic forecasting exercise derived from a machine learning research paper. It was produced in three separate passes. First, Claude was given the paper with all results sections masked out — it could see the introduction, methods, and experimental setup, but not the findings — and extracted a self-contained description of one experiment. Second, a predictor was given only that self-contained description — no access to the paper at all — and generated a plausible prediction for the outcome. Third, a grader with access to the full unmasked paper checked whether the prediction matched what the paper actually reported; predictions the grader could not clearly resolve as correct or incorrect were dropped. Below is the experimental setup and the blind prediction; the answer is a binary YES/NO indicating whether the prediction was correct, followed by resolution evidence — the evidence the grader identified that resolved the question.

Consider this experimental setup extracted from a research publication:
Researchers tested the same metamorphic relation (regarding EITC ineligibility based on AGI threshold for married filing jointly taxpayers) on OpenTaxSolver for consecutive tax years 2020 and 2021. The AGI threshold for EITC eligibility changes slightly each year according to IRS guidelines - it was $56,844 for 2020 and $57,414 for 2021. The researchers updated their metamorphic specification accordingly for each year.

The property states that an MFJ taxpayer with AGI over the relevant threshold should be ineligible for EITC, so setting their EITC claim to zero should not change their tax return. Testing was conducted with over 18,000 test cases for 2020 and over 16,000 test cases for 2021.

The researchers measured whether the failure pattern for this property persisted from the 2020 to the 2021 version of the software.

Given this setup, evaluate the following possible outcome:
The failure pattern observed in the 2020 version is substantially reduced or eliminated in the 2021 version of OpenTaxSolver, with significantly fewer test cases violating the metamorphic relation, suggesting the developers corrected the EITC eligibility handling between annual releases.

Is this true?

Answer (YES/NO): NO